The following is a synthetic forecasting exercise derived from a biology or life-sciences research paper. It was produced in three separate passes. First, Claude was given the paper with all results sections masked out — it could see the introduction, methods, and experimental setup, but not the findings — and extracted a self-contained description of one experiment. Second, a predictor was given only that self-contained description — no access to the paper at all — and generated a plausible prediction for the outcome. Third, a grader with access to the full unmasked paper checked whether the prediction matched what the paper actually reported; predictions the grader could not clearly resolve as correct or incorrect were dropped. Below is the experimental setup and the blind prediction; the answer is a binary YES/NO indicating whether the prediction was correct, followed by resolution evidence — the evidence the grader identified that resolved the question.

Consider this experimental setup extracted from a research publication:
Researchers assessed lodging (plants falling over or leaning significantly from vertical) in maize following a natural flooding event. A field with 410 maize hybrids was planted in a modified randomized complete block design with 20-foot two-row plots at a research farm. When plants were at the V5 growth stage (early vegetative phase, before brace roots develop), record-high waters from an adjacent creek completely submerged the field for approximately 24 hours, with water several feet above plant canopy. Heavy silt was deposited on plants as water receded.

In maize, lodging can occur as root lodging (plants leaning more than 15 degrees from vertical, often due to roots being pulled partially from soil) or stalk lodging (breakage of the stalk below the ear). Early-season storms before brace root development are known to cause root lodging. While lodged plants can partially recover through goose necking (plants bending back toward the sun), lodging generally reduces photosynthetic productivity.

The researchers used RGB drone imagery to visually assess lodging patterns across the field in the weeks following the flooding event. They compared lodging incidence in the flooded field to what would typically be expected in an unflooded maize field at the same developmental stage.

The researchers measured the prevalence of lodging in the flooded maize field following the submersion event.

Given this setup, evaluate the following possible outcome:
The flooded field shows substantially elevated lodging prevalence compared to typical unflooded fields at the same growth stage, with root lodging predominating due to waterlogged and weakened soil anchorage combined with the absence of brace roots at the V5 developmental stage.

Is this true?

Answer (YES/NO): NO